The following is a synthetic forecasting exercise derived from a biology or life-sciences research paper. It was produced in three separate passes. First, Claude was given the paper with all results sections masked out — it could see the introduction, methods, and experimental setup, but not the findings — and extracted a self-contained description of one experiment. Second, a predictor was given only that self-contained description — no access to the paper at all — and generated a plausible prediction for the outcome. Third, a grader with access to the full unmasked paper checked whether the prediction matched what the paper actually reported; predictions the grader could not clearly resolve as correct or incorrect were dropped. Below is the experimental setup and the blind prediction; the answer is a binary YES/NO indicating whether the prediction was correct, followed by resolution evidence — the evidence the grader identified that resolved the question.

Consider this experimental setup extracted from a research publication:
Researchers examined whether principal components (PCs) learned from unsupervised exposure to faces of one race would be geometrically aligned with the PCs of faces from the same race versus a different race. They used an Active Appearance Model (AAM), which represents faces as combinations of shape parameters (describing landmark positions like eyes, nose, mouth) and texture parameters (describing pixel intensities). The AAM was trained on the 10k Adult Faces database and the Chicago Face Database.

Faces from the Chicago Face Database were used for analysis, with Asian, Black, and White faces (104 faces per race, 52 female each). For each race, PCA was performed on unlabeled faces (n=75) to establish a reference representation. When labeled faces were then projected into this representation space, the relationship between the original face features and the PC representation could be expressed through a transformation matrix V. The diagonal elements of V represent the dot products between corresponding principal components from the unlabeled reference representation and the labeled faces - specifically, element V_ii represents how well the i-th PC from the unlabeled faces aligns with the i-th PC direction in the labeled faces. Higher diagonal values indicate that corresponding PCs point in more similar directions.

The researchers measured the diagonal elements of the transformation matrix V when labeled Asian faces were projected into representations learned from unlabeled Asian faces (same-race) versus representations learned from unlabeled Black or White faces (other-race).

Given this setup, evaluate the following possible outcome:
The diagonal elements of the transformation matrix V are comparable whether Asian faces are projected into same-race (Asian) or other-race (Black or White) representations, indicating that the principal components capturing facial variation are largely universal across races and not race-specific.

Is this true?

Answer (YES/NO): NO